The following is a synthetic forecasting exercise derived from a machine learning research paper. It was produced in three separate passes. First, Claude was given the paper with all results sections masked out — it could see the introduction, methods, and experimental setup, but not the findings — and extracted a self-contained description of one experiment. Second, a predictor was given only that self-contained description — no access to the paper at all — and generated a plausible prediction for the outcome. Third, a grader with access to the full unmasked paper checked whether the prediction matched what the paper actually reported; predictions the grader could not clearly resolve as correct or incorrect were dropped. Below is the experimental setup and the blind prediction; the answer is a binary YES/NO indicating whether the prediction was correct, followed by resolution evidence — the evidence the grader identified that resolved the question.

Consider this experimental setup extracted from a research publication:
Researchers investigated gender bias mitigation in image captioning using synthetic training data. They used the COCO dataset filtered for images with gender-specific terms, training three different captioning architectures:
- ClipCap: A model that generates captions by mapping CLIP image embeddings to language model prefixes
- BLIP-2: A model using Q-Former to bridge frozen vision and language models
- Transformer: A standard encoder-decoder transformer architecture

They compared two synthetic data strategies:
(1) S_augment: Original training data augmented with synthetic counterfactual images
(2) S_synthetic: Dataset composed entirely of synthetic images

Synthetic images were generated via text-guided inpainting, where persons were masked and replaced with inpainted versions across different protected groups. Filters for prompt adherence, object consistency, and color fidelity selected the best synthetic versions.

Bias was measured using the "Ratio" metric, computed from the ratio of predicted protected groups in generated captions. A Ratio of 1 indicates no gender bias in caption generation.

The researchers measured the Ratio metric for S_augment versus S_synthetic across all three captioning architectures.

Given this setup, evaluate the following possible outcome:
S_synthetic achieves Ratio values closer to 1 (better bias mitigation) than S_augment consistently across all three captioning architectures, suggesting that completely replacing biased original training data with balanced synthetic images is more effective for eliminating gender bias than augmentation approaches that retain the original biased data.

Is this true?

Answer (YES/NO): YES